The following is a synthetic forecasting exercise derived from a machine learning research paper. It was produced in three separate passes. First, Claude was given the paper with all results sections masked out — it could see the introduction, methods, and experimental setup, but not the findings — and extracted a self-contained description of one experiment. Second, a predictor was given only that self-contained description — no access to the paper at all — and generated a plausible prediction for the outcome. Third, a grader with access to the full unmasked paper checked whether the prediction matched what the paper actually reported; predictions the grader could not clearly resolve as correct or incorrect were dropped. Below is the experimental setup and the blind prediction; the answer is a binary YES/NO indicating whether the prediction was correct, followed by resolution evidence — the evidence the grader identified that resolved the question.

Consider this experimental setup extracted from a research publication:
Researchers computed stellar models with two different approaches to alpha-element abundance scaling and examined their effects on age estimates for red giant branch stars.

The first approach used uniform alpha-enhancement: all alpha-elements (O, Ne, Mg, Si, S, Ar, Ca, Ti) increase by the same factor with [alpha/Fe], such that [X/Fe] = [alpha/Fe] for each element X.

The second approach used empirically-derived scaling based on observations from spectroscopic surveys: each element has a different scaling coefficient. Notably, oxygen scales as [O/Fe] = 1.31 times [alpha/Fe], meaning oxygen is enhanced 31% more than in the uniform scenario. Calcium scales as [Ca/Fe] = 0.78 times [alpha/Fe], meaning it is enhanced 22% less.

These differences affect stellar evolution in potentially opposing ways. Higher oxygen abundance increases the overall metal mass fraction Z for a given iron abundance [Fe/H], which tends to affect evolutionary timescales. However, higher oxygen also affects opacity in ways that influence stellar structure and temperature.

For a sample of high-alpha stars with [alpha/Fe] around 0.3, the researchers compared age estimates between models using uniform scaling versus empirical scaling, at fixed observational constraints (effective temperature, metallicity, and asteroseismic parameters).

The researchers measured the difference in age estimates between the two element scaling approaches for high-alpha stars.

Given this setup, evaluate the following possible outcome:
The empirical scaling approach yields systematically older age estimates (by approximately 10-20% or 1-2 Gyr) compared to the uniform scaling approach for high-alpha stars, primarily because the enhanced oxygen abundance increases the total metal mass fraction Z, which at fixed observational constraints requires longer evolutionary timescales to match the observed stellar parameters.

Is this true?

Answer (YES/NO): NO